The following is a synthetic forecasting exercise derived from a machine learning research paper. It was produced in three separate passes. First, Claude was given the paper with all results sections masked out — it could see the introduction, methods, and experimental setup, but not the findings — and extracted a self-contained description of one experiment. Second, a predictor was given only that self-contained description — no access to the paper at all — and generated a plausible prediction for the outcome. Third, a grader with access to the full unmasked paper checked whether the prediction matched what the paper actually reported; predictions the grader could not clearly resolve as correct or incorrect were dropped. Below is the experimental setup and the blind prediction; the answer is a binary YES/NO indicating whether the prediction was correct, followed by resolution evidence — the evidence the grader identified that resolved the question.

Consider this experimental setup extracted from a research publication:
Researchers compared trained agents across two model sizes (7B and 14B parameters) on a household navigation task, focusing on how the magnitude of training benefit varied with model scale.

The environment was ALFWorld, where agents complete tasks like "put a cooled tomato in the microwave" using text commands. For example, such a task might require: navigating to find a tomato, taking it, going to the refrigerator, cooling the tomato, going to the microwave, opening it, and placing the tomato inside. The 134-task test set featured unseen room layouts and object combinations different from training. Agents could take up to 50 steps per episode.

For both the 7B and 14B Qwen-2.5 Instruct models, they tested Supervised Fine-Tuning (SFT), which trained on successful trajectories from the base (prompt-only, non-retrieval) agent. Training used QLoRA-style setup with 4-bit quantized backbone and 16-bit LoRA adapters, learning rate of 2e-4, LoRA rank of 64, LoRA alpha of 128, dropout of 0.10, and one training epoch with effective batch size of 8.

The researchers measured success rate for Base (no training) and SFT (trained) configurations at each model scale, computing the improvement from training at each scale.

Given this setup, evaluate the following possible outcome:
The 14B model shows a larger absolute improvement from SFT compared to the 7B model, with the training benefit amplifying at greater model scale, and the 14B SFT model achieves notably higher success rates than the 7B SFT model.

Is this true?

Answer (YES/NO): NO